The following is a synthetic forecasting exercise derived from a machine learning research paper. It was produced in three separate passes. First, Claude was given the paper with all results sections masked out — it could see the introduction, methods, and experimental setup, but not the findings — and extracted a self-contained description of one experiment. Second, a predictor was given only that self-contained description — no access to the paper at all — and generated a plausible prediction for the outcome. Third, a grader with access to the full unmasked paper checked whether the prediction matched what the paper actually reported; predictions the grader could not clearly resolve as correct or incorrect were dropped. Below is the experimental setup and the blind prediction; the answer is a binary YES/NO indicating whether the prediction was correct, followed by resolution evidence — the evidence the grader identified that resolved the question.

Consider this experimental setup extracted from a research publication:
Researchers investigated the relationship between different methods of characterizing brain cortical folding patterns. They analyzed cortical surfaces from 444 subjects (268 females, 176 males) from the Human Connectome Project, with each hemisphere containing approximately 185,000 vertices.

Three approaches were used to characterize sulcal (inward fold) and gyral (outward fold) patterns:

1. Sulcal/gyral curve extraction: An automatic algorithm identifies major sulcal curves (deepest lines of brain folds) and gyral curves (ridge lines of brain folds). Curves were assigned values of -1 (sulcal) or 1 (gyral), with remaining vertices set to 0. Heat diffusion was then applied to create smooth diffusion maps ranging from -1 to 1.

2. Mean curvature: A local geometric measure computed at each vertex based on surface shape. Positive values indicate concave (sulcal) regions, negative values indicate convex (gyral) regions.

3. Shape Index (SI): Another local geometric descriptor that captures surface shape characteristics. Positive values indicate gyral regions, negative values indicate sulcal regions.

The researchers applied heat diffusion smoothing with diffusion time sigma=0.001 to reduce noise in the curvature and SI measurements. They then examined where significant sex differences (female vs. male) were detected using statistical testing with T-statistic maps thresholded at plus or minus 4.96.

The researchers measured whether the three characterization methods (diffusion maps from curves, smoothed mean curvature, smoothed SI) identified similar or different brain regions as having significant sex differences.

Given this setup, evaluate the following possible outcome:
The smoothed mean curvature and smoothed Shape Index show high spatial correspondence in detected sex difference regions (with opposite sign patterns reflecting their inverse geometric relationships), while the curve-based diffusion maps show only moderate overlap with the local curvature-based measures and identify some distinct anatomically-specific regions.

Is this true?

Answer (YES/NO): NO